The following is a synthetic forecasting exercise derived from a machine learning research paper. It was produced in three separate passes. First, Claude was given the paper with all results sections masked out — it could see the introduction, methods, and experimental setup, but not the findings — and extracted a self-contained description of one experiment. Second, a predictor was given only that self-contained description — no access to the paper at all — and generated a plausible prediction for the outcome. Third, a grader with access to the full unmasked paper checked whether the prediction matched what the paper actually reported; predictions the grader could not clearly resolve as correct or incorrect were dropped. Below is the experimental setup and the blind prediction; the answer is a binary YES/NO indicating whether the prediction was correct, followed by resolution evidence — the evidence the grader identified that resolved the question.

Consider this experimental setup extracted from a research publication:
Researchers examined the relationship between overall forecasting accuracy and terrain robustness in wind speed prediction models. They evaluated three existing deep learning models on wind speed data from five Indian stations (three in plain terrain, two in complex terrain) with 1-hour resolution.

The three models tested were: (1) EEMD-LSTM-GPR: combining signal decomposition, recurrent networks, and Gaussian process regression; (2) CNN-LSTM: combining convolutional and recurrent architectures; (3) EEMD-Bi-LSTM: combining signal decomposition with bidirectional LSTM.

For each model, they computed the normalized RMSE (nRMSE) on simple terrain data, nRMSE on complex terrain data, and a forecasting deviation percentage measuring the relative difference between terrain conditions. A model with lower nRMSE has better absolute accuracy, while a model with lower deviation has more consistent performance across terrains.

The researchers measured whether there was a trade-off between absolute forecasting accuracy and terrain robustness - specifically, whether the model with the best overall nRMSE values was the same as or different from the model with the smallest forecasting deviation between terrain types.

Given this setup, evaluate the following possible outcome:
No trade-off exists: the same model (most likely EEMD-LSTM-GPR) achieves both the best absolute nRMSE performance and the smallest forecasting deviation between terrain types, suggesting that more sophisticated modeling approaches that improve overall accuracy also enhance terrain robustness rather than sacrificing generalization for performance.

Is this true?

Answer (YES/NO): NO